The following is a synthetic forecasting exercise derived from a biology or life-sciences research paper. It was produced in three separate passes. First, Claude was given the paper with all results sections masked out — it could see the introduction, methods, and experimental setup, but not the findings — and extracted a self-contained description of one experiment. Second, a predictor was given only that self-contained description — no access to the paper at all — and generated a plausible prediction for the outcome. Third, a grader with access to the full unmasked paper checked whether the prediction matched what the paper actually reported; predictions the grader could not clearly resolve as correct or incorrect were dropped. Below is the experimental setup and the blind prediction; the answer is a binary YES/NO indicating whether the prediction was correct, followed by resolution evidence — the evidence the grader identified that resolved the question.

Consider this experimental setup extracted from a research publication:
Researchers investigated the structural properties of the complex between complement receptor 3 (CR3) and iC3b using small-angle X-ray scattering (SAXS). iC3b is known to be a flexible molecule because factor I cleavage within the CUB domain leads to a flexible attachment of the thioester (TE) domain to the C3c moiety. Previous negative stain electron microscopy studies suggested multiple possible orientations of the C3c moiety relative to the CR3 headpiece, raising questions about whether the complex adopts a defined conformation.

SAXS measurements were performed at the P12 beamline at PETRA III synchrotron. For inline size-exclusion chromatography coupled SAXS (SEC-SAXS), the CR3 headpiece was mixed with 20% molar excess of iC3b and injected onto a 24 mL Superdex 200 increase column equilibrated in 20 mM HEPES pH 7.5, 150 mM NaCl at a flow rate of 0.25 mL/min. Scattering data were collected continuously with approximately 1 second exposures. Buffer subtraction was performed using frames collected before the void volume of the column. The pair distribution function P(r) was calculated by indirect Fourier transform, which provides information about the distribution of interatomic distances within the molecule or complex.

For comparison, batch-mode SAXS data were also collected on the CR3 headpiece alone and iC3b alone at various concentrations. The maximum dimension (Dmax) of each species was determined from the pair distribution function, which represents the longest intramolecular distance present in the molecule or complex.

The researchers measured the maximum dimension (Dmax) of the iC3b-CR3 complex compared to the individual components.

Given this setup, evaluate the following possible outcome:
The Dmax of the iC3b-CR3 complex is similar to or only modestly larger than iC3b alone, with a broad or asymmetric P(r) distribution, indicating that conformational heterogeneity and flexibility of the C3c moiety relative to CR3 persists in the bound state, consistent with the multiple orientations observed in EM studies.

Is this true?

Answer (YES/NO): NO